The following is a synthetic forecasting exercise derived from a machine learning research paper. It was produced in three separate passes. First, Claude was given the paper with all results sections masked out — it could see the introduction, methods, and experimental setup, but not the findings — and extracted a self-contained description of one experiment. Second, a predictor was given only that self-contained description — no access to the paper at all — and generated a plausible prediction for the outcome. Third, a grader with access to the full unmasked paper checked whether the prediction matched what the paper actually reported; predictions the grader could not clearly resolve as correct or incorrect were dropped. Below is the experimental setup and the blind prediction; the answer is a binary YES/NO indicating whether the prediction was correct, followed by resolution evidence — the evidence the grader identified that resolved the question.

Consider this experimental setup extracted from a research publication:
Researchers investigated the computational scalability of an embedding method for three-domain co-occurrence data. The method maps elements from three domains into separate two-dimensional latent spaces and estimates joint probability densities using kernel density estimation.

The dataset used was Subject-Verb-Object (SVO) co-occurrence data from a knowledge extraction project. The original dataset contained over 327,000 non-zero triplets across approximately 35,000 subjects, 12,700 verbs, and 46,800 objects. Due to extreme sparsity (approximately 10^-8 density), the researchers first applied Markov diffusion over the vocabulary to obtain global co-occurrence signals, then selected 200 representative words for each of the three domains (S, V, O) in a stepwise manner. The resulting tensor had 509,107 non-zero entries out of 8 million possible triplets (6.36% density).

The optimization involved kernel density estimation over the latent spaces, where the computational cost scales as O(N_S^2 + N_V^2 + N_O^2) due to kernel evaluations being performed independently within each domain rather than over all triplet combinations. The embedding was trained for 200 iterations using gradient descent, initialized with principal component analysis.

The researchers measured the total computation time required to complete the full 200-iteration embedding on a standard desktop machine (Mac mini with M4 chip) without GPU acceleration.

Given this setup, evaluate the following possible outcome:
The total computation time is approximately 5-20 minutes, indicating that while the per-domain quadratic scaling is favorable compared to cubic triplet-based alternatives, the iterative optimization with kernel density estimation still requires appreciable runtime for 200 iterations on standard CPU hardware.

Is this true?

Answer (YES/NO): YES